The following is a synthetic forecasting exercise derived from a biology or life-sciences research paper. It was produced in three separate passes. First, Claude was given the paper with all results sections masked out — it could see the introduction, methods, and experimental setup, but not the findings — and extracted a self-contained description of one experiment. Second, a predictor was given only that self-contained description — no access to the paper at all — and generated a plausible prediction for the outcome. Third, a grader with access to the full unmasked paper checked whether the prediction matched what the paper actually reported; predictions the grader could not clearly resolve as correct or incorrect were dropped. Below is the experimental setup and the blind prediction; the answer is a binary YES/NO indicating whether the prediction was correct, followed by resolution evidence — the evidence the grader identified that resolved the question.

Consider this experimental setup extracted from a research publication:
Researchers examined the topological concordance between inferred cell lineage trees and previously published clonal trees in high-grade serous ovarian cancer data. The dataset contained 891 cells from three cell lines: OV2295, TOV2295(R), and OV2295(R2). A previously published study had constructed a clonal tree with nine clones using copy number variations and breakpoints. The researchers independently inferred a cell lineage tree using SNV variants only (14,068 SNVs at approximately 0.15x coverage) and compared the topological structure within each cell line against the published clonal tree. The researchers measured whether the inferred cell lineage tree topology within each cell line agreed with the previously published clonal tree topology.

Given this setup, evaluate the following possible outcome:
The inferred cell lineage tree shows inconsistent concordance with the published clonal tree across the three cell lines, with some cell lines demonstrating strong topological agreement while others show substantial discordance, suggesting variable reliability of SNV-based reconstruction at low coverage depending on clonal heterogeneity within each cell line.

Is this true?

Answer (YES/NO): YES